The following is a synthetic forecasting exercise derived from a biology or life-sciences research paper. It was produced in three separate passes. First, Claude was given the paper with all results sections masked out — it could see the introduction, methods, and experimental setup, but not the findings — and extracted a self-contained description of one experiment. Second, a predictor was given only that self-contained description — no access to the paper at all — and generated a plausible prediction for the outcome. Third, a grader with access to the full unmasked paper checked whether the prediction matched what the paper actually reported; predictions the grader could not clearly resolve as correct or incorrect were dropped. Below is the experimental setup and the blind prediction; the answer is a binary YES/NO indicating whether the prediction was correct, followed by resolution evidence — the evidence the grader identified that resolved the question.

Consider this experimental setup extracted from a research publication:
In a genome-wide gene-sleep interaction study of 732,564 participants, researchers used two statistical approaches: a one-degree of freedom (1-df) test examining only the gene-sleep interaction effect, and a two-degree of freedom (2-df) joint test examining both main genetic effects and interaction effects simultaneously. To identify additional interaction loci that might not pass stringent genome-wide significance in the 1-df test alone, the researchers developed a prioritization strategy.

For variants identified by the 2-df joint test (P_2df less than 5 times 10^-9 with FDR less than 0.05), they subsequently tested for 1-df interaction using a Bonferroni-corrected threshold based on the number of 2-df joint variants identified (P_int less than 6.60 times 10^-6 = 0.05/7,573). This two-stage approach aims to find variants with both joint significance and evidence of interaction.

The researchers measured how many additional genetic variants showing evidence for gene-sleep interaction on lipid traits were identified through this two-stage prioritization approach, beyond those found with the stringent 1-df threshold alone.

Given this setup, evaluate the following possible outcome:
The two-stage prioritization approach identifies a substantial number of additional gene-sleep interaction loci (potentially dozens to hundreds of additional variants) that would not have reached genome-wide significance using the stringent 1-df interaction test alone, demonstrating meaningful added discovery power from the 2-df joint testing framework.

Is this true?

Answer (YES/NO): NO